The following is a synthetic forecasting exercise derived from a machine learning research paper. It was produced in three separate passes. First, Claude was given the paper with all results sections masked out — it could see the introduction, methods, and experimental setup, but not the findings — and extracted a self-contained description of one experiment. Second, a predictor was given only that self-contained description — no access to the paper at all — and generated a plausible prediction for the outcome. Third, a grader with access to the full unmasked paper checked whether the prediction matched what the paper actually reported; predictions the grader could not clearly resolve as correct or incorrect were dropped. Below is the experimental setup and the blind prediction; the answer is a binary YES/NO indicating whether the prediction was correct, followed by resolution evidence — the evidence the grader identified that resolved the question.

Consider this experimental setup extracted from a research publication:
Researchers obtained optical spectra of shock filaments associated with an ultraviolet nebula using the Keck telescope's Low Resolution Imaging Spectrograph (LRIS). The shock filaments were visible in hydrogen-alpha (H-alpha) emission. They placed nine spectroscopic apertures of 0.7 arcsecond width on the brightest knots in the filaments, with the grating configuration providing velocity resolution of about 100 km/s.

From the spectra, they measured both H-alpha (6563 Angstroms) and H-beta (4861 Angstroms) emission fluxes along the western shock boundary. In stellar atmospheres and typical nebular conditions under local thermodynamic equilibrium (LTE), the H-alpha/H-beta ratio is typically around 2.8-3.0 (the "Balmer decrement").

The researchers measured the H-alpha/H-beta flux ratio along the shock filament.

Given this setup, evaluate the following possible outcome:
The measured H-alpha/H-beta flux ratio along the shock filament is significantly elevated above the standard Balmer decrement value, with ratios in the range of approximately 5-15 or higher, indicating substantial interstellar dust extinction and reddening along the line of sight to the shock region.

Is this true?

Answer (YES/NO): NO